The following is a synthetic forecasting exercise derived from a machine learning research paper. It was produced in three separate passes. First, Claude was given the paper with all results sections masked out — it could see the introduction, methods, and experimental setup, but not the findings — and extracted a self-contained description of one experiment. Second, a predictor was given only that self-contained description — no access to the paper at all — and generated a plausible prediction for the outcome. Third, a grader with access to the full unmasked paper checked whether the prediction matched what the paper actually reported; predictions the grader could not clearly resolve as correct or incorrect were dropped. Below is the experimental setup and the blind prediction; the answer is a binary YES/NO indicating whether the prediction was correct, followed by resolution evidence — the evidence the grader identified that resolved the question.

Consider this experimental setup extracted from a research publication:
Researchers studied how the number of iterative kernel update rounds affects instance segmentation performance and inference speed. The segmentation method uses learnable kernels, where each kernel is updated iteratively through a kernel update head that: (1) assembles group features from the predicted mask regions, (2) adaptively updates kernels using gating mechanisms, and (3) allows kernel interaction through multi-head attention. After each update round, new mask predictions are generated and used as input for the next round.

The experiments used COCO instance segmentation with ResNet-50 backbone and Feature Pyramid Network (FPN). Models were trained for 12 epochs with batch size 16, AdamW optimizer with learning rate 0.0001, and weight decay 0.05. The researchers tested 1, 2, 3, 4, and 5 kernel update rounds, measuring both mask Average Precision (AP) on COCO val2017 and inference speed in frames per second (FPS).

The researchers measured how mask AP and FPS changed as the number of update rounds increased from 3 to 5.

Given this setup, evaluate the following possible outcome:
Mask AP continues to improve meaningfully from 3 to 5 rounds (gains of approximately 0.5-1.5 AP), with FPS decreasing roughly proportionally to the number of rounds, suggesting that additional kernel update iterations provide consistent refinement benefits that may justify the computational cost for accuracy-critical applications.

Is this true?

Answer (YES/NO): NO